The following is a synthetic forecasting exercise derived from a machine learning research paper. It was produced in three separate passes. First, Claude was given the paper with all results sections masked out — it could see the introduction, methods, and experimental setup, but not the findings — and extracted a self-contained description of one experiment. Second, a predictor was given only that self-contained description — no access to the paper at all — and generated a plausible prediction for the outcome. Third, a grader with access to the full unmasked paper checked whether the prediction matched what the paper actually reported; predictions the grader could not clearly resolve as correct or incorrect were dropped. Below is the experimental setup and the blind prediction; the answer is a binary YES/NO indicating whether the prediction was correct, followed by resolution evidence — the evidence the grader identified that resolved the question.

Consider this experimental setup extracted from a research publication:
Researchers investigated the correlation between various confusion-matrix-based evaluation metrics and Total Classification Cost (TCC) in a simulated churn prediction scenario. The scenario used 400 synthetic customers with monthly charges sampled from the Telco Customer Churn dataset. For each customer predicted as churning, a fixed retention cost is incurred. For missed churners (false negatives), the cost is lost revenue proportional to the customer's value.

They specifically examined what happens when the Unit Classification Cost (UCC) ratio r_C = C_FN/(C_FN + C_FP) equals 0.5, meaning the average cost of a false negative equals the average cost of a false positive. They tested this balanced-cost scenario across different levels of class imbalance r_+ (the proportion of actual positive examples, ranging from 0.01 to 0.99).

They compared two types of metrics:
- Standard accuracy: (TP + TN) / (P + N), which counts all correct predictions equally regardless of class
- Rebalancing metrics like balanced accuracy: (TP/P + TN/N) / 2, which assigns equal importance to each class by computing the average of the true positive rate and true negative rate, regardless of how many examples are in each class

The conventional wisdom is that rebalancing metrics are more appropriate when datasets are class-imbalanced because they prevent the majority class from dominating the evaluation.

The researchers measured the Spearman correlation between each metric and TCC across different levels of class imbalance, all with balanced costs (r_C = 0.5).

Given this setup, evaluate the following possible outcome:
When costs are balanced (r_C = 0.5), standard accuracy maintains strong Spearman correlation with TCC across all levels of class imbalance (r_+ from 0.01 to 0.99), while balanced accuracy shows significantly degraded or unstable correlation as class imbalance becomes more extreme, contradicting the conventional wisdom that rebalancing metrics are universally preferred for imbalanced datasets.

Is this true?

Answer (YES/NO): YES